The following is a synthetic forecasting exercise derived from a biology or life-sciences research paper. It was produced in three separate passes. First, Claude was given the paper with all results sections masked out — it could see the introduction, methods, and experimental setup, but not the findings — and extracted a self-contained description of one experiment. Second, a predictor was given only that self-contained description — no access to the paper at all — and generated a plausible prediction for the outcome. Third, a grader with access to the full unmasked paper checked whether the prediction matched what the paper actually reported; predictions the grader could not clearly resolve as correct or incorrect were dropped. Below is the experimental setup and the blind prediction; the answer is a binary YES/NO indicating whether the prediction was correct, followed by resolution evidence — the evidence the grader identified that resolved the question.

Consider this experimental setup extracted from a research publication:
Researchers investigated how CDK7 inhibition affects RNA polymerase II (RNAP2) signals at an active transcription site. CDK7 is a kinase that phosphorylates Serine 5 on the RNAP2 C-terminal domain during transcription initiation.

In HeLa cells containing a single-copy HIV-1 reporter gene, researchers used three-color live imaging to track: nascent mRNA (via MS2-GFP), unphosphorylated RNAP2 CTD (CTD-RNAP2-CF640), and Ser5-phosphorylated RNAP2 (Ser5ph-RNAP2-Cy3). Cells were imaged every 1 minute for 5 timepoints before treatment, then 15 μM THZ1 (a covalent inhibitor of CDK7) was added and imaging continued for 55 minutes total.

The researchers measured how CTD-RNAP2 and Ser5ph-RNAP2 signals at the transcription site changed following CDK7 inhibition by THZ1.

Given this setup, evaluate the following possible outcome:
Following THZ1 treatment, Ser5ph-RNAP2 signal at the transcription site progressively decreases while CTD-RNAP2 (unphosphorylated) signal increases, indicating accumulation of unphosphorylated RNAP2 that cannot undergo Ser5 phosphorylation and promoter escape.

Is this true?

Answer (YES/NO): NO